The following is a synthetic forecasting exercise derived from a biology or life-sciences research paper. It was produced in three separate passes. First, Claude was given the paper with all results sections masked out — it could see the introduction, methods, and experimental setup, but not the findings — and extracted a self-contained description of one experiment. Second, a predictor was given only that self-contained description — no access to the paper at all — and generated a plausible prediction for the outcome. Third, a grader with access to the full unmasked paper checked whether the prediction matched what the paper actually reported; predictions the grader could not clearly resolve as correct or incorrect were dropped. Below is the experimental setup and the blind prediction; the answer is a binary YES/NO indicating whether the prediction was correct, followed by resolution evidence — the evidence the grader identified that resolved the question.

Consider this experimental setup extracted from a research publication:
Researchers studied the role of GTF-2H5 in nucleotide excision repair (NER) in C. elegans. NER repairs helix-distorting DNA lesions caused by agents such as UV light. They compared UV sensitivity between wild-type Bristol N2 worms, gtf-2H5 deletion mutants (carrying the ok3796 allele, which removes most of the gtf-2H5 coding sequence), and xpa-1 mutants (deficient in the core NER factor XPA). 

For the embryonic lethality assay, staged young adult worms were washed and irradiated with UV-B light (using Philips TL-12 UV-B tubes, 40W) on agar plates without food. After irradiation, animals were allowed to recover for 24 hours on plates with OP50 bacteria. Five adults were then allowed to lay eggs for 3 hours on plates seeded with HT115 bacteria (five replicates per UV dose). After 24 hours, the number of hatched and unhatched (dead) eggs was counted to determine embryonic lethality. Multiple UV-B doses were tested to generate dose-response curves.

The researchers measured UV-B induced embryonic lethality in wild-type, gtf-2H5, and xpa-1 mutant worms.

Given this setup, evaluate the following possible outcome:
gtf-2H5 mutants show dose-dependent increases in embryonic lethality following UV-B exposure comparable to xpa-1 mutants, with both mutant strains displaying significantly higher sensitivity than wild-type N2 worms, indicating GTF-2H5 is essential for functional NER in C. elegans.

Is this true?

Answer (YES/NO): YES